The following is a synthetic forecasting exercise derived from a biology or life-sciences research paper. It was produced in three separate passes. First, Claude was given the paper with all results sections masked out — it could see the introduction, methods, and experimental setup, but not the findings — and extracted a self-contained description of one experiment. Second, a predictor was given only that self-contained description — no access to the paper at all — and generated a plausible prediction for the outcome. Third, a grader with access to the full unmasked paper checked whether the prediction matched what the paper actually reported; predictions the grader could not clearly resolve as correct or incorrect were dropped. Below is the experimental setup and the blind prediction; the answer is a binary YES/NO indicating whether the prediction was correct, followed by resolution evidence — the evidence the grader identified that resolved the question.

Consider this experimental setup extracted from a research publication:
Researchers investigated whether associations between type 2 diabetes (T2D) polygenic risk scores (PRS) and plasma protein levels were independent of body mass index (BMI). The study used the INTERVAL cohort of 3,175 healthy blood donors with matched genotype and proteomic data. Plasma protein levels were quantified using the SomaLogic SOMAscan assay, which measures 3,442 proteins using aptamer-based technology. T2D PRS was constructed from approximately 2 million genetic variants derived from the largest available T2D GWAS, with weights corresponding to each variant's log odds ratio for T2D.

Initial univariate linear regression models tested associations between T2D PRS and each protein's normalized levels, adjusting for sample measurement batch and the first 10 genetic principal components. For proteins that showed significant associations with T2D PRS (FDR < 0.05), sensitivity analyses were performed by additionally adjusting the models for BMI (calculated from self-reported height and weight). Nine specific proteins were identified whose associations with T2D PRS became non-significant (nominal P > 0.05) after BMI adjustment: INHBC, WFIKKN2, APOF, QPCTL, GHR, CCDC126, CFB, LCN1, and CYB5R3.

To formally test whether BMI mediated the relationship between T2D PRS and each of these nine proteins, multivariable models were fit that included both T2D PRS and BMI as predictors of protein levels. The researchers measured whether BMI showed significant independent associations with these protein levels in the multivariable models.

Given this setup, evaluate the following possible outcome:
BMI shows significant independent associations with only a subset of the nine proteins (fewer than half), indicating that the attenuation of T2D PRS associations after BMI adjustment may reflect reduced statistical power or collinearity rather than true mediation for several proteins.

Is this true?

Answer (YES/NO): NO